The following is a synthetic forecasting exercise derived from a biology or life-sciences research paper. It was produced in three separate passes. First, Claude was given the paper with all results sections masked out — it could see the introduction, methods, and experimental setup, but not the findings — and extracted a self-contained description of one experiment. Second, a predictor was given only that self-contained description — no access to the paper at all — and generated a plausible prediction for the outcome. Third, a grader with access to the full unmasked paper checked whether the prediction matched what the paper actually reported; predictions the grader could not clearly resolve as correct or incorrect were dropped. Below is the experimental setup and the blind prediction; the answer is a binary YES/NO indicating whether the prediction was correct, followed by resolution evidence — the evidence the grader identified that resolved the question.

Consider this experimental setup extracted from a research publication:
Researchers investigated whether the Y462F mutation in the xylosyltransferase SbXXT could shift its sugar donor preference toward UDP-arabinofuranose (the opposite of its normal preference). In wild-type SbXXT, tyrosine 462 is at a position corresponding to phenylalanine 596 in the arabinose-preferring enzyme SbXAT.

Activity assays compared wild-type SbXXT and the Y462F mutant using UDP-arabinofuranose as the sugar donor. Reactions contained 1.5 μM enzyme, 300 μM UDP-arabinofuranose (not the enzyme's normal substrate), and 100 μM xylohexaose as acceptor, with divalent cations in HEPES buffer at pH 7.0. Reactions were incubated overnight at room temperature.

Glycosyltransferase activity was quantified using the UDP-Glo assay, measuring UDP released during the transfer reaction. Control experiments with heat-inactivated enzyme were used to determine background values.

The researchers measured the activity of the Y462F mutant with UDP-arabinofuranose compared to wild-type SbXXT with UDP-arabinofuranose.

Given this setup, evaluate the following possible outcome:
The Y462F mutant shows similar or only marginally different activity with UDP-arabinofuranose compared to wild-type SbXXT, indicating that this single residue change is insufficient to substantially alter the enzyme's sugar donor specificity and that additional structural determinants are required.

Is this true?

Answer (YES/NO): NO